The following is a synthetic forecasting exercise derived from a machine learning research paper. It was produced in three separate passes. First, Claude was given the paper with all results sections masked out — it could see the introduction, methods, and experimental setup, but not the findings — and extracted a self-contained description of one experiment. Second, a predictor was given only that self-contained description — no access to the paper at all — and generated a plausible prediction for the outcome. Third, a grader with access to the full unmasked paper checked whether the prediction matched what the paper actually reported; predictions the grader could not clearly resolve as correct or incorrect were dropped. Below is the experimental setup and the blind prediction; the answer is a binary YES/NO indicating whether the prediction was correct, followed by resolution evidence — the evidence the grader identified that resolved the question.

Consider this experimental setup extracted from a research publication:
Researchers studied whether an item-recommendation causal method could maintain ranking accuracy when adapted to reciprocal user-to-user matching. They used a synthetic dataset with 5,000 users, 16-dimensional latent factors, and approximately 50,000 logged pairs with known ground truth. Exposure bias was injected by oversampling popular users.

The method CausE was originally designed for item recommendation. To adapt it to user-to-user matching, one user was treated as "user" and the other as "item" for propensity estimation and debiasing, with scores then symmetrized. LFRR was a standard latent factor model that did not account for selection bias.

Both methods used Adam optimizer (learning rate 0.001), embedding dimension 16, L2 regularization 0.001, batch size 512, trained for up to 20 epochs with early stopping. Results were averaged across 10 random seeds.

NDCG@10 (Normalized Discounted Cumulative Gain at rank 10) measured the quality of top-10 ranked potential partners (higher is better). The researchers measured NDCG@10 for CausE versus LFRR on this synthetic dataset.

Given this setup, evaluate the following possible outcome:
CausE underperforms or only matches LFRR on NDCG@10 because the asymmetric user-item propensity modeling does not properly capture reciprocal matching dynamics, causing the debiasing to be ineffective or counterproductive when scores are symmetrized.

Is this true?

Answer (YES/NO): YES